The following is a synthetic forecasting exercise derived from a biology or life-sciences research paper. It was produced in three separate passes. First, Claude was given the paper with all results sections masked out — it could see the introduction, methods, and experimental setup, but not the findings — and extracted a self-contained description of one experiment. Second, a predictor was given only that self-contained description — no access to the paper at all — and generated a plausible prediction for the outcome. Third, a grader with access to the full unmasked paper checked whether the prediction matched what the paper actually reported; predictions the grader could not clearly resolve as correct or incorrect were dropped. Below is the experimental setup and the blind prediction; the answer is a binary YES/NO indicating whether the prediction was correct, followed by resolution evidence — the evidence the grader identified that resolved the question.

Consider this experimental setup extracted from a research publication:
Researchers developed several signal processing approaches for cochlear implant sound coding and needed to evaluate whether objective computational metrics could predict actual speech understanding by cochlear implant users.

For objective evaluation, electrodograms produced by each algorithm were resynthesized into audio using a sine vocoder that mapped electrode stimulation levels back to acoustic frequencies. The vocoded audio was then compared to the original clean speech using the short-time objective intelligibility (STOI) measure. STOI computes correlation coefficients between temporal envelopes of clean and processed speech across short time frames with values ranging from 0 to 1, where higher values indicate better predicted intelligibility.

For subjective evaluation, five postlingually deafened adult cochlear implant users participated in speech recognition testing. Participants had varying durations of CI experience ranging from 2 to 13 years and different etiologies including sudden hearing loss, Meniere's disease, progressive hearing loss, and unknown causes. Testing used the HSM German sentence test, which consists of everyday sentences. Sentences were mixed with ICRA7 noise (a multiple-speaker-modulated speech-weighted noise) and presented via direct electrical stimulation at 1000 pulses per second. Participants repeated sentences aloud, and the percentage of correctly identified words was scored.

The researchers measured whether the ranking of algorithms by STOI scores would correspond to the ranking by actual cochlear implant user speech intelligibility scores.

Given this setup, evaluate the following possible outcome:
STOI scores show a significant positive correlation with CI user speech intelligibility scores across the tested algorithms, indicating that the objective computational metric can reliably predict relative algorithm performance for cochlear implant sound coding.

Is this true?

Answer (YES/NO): NO